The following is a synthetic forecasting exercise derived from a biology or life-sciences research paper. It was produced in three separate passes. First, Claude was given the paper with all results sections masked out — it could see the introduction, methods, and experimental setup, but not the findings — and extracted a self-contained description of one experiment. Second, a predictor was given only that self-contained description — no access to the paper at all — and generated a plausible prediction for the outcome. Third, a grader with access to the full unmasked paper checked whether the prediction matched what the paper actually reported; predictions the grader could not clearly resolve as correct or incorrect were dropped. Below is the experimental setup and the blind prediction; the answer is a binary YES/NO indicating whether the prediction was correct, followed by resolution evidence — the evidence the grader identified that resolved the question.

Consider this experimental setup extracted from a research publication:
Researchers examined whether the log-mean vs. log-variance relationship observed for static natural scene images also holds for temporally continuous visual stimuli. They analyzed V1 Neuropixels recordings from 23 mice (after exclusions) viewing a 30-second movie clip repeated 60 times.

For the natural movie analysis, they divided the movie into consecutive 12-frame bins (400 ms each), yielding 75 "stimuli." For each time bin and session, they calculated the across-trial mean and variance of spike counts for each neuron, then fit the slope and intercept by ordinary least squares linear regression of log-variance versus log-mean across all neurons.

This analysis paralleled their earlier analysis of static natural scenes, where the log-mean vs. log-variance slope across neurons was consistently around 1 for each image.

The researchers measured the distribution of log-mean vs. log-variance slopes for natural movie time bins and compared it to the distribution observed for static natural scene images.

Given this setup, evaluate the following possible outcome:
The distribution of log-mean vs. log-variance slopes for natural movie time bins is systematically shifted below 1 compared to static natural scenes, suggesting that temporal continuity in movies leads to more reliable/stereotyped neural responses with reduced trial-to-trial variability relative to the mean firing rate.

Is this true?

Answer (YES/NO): NO